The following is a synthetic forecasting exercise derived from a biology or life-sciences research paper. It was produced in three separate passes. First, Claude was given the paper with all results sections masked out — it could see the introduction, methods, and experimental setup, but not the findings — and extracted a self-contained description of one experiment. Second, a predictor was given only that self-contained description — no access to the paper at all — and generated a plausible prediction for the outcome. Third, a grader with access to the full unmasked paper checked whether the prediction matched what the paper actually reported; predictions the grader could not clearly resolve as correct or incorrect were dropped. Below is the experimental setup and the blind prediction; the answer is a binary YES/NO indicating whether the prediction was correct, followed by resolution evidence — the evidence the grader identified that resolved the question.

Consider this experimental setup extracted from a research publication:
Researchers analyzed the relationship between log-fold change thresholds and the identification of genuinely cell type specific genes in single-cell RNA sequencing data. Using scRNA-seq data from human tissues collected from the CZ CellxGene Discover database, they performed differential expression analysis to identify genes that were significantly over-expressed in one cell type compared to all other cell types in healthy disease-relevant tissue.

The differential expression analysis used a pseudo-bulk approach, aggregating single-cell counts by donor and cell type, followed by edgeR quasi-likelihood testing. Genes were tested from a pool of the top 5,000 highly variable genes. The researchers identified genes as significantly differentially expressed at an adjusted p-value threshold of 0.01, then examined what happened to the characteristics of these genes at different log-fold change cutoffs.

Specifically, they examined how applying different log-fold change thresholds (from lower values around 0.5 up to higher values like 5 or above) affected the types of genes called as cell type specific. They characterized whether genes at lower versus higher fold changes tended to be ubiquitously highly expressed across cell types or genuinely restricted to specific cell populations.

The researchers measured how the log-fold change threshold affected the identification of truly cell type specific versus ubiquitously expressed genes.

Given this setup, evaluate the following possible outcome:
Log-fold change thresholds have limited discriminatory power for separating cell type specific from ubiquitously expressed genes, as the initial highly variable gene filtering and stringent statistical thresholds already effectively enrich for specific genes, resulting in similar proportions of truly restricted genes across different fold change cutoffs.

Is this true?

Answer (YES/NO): NO